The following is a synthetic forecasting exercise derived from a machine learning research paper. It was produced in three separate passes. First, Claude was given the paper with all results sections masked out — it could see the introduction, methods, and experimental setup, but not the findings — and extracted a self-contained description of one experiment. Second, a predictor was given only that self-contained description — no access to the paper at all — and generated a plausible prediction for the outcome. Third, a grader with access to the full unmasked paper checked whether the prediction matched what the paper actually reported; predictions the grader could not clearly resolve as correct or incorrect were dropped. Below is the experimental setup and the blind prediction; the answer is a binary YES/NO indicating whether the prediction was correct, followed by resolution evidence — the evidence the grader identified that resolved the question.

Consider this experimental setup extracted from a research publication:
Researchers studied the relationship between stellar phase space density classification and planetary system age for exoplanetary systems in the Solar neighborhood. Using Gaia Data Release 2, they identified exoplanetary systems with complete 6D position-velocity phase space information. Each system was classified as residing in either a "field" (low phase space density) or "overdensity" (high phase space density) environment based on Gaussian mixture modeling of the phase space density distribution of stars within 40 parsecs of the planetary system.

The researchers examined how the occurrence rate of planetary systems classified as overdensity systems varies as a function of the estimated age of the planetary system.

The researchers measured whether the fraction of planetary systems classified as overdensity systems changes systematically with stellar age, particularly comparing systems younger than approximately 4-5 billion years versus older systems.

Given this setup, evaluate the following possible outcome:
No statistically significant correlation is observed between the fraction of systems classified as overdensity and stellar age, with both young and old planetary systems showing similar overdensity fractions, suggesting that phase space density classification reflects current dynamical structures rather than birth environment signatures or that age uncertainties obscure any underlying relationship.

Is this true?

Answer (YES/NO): NO